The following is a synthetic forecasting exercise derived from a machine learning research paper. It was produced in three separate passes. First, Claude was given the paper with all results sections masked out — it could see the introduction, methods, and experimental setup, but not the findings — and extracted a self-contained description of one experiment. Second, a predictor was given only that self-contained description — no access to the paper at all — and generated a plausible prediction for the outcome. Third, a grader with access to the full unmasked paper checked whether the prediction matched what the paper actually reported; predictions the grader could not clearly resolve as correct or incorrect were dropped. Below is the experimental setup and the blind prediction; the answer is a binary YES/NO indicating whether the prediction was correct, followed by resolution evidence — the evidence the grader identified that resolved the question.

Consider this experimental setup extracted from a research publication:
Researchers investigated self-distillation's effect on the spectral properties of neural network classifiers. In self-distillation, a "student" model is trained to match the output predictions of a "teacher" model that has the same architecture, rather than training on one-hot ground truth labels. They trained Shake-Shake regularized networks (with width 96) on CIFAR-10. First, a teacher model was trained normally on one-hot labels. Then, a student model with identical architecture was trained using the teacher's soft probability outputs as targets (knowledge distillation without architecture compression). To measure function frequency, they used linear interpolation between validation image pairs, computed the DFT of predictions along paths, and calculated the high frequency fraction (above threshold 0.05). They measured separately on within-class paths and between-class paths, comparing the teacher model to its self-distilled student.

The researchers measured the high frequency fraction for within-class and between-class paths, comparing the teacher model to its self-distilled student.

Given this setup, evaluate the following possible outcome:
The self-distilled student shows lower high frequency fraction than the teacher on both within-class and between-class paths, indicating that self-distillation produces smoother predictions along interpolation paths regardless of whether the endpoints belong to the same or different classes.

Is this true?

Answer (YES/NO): NO